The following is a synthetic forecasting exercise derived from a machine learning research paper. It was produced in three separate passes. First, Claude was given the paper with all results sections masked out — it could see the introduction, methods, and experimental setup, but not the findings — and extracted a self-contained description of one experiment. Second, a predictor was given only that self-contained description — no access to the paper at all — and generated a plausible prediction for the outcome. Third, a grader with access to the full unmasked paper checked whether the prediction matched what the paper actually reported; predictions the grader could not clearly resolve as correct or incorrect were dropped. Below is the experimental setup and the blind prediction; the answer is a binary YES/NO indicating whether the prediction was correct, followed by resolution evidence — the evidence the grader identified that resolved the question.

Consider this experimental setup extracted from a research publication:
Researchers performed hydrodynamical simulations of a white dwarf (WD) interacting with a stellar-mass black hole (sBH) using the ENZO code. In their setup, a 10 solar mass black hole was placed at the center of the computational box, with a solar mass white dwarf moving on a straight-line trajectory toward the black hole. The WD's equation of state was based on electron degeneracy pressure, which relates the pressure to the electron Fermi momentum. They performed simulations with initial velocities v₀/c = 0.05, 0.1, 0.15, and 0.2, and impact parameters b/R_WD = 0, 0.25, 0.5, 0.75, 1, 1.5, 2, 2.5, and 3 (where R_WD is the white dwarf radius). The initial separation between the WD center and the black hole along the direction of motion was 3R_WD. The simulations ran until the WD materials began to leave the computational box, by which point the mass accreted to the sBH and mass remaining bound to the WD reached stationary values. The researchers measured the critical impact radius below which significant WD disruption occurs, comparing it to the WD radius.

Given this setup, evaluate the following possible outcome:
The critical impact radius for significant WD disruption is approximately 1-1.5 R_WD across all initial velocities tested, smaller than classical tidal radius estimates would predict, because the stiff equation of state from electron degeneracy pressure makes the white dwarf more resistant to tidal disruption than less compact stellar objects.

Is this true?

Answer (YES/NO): NO